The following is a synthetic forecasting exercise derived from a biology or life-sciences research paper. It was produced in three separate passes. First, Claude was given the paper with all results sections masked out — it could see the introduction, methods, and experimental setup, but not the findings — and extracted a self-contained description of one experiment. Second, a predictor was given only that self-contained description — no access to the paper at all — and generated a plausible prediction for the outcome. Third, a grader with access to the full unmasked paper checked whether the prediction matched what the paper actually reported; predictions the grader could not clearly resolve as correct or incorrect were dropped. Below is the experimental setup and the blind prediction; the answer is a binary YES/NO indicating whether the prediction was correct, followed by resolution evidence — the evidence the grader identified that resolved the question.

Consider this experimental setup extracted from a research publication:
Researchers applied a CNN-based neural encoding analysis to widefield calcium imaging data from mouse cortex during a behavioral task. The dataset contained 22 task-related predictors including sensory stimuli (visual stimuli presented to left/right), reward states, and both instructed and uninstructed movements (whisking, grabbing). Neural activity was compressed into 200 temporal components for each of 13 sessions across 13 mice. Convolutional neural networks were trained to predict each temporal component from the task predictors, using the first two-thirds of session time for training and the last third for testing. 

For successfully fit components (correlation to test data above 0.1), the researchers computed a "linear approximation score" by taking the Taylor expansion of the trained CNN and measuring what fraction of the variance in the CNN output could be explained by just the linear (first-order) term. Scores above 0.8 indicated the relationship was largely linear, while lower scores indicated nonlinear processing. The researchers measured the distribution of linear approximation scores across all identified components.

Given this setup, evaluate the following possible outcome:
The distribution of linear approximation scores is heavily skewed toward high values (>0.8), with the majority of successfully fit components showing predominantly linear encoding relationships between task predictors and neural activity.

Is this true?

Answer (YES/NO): YES